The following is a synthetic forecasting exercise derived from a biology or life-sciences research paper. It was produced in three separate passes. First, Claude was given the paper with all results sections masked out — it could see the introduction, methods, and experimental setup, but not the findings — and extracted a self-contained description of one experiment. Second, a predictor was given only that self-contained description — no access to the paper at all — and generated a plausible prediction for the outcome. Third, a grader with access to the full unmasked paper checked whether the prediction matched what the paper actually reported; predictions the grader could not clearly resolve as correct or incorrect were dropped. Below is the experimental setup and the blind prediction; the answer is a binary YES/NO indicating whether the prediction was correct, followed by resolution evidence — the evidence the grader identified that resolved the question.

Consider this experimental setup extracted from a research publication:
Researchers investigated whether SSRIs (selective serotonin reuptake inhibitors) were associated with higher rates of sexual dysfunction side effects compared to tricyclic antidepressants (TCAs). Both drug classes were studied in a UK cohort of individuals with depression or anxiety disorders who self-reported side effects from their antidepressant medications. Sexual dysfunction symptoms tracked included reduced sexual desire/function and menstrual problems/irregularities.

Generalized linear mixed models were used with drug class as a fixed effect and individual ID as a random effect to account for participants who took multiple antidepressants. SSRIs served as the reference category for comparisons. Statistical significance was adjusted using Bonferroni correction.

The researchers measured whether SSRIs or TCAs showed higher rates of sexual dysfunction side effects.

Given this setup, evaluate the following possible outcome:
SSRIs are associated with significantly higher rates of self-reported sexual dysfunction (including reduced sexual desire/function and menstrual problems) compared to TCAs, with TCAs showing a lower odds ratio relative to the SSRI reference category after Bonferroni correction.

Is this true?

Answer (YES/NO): NO